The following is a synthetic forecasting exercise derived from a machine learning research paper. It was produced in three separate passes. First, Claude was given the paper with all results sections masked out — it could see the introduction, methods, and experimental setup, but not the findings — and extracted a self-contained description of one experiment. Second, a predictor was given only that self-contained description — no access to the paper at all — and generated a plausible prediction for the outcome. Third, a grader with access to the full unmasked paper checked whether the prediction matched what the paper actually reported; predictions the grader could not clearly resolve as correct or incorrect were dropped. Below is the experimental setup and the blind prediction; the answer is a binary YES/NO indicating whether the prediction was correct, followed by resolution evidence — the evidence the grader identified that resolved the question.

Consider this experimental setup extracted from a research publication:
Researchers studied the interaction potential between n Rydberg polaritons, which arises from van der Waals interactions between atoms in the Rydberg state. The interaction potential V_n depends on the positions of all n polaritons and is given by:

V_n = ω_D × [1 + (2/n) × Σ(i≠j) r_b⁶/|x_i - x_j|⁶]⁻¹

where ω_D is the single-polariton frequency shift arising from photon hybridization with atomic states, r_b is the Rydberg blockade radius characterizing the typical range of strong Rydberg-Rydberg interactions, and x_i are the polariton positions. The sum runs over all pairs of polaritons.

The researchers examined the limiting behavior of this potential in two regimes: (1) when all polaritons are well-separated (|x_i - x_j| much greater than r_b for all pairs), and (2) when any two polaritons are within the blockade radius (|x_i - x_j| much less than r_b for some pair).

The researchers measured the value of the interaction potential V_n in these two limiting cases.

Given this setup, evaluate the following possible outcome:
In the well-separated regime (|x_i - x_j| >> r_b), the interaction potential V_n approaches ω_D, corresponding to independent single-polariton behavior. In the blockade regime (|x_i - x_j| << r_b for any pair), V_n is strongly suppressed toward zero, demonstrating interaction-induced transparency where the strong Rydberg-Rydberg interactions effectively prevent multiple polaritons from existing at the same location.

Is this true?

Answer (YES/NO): YES